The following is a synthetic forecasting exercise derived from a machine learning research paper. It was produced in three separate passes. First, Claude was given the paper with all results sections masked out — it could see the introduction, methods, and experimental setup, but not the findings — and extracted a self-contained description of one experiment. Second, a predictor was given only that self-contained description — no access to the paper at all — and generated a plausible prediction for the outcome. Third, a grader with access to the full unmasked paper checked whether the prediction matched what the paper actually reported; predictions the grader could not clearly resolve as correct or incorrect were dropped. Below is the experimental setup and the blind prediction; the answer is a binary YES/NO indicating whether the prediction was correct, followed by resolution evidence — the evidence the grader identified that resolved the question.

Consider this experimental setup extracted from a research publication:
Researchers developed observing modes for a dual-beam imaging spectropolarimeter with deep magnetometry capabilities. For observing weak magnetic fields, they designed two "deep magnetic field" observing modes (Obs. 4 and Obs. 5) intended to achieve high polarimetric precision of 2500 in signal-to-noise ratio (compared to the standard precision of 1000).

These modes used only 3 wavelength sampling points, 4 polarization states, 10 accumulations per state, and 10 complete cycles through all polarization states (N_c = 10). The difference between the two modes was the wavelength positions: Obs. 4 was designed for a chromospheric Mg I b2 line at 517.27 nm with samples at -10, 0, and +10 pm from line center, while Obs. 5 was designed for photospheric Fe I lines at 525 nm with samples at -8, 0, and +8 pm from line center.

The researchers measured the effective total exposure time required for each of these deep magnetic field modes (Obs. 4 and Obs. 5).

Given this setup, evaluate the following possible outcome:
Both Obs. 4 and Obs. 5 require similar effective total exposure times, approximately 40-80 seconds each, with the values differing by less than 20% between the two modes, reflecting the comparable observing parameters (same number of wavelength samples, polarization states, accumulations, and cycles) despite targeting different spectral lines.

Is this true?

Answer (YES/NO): YES